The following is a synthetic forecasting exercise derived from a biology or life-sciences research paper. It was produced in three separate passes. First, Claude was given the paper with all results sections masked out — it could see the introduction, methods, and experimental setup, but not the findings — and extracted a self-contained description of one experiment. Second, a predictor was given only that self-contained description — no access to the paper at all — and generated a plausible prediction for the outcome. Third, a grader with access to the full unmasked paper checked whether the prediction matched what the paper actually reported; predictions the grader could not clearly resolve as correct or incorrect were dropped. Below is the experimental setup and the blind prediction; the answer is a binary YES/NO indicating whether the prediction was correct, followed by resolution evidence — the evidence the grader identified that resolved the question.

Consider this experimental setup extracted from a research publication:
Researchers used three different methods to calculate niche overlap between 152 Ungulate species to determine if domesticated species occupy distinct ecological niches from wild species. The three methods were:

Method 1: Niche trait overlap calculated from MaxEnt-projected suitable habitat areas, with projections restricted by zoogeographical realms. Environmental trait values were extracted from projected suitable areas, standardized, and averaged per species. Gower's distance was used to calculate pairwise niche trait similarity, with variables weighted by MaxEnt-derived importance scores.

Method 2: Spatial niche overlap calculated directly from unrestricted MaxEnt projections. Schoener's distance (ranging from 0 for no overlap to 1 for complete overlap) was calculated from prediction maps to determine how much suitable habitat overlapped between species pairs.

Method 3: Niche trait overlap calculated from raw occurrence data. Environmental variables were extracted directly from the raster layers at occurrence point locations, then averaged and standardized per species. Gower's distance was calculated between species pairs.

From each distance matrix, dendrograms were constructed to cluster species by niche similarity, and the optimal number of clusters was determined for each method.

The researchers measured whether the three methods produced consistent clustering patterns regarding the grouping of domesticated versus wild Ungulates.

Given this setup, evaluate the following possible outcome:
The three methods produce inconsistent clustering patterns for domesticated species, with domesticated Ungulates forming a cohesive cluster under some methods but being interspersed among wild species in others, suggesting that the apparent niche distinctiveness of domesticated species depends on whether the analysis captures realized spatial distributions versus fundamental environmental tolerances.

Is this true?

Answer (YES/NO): NO